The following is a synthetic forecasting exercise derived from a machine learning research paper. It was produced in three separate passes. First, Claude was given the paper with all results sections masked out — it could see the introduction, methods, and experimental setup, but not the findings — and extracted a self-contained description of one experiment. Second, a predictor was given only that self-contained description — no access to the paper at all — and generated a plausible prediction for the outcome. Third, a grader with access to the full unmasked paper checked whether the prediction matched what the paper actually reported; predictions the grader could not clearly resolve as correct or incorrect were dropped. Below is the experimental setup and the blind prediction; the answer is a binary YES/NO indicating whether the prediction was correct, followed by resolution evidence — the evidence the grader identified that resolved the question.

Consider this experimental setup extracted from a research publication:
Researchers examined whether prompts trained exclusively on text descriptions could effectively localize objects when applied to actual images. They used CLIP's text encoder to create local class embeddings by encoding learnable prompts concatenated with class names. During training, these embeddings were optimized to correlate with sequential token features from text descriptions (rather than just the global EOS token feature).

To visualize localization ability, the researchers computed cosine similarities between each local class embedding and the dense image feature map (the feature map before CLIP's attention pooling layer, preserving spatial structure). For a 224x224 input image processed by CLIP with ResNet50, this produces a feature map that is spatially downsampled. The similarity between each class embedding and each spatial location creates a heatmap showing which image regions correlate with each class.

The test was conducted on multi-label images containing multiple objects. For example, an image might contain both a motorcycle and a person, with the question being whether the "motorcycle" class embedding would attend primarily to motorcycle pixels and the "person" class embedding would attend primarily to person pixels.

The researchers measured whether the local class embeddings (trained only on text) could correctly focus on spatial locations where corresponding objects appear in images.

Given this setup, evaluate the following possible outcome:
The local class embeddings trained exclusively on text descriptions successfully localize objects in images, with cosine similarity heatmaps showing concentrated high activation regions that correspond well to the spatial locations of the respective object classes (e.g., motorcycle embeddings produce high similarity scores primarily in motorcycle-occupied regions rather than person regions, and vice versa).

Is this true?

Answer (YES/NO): YES